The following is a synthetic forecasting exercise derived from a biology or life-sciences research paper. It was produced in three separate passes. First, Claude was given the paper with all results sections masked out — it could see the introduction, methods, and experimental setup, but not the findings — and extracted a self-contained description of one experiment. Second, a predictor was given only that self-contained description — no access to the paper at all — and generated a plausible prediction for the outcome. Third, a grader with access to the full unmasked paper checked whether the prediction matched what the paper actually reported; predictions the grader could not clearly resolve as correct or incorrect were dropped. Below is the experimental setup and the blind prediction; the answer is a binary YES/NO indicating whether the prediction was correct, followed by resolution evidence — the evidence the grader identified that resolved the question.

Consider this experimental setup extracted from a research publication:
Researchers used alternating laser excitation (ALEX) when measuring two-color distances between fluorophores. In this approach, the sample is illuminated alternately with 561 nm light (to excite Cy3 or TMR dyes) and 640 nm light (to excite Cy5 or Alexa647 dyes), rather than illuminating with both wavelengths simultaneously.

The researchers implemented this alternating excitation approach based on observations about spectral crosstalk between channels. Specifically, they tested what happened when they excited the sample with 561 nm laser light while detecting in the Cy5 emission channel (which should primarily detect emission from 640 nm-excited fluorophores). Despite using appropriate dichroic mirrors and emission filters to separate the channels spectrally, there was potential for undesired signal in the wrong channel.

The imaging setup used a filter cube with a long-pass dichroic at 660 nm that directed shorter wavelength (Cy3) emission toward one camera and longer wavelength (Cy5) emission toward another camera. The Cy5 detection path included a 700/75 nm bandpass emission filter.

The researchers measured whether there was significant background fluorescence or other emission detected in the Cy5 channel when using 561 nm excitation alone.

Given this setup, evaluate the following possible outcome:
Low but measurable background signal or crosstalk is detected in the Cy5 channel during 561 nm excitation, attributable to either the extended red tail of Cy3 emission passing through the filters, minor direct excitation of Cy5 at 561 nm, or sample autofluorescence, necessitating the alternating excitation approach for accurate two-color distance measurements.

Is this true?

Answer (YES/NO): NO